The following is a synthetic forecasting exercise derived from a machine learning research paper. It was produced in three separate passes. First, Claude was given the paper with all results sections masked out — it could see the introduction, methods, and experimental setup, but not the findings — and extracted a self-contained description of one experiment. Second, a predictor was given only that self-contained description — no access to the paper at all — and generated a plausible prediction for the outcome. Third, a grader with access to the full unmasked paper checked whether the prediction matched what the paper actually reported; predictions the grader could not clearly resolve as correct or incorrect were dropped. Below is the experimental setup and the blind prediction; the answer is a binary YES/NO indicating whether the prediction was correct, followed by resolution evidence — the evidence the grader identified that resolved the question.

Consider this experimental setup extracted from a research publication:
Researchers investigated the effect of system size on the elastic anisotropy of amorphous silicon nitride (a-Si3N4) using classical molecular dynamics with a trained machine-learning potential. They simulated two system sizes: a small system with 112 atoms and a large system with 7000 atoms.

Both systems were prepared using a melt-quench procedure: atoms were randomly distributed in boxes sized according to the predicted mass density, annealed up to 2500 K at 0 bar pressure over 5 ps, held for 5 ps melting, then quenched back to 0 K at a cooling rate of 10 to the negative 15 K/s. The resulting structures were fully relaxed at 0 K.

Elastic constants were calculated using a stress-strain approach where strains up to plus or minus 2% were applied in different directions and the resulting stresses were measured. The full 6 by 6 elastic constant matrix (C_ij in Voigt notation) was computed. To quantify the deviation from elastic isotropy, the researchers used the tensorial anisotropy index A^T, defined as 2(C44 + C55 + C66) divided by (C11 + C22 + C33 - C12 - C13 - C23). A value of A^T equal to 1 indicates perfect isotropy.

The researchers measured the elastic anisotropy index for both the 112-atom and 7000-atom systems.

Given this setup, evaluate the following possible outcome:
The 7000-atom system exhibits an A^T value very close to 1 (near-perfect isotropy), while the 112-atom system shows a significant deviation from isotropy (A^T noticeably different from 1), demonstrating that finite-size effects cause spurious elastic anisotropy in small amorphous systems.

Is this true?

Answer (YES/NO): NO